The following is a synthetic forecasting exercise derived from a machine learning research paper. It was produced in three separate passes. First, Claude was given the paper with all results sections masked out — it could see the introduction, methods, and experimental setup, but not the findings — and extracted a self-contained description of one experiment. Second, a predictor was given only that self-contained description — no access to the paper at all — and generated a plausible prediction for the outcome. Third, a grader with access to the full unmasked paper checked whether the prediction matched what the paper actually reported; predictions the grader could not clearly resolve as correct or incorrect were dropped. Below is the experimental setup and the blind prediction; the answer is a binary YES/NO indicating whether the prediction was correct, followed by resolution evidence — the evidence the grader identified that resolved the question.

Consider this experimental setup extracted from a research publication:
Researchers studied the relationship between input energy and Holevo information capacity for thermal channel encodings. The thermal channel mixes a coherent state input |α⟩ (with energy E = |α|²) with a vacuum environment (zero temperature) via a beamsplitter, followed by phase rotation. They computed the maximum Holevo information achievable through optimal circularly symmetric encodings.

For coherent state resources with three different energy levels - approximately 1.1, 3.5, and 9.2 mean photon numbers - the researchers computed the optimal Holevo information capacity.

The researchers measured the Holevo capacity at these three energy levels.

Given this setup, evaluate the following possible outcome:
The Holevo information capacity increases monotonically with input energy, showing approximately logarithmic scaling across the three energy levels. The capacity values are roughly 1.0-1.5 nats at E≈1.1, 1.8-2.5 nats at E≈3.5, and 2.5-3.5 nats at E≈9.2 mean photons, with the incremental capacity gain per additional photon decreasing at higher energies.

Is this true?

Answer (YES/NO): YES